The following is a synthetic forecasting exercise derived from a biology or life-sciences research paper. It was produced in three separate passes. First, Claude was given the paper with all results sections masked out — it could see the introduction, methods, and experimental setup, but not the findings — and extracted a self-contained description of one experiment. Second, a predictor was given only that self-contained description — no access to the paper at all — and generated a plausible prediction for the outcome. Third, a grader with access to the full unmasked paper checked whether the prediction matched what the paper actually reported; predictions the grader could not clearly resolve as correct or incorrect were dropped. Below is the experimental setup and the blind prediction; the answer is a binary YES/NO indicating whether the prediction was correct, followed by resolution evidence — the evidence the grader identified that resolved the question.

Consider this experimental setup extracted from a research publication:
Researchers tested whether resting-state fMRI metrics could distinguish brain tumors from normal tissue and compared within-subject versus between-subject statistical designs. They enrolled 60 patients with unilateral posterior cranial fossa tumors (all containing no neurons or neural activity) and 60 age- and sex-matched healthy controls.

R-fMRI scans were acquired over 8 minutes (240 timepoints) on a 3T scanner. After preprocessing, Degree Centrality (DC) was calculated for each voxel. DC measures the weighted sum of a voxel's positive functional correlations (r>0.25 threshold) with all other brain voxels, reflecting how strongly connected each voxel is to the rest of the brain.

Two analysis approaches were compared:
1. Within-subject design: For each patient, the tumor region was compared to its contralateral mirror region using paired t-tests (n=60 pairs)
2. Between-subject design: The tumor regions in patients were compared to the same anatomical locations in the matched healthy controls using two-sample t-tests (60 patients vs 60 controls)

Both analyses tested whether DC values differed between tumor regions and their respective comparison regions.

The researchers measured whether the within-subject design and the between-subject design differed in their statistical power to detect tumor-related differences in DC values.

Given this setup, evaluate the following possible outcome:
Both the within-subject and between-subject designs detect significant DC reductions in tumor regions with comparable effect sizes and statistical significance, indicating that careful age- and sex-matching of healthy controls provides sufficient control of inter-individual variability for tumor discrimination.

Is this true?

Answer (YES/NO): NO